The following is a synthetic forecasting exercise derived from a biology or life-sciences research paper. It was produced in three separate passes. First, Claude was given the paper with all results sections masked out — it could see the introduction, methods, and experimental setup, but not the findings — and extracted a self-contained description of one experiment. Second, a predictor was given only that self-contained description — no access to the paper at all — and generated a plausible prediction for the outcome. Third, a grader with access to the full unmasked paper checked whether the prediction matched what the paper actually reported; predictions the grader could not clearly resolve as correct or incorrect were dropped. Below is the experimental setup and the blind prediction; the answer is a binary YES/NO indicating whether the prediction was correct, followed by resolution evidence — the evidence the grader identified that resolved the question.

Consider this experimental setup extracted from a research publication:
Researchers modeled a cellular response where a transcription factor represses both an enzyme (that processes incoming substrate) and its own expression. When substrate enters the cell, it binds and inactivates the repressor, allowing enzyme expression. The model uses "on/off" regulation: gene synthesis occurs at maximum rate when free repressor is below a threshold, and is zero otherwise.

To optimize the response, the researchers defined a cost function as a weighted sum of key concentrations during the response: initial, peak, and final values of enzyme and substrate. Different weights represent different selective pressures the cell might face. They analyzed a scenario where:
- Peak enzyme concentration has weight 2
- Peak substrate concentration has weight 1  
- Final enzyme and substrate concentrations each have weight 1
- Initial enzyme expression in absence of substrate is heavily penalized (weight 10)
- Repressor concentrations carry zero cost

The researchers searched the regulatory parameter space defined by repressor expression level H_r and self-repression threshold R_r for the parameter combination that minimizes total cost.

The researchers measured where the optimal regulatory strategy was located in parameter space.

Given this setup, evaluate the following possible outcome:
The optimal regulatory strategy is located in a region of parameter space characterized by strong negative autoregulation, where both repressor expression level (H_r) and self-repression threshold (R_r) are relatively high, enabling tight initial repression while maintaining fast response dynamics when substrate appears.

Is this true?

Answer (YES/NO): NO